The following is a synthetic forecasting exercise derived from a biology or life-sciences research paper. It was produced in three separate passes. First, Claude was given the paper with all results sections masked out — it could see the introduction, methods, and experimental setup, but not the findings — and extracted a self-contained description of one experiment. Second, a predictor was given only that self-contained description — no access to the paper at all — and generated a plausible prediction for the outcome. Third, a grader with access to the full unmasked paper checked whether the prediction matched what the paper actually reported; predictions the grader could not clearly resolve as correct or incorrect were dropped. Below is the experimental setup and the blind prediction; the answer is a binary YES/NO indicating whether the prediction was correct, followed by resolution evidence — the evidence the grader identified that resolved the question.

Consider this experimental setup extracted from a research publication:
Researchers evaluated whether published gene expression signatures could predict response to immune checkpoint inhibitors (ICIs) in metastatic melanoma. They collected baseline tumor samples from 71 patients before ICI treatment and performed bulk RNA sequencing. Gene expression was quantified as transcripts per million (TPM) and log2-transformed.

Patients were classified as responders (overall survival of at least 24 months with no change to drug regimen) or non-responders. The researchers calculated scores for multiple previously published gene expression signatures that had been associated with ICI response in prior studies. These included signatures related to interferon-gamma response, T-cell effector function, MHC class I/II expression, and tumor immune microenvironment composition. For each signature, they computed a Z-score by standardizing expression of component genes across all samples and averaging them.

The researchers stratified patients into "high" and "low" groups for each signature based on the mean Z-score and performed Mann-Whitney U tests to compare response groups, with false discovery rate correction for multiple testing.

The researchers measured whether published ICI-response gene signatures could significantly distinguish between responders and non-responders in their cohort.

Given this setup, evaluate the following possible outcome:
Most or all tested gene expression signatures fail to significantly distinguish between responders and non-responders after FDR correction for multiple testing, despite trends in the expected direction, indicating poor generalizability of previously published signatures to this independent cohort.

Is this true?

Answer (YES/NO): NO